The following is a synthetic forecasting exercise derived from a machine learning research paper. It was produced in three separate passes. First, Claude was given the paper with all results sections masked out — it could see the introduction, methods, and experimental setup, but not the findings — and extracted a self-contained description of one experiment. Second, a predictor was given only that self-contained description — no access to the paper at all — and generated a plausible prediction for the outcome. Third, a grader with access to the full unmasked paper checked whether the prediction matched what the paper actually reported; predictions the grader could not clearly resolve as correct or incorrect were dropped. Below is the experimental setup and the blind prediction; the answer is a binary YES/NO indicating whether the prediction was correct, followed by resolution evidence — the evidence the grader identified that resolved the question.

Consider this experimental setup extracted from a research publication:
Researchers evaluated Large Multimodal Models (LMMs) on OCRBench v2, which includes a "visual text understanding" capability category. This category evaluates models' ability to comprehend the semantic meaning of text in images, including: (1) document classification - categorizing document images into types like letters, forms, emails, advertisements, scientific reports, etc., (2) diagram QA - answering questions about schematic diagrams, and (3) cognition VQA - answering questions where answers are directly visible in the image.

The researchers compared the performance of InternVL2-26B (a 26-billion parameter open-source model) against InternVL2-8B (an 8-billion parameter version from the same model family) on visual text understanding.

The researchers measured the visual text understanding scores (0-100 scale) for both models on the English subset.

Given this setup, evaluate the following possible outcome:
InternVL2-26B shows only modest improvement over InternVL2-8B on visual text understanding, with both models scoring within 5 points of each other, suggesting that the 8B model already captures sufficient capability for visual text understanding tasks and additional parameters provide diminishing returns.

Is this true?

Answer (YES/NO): NO